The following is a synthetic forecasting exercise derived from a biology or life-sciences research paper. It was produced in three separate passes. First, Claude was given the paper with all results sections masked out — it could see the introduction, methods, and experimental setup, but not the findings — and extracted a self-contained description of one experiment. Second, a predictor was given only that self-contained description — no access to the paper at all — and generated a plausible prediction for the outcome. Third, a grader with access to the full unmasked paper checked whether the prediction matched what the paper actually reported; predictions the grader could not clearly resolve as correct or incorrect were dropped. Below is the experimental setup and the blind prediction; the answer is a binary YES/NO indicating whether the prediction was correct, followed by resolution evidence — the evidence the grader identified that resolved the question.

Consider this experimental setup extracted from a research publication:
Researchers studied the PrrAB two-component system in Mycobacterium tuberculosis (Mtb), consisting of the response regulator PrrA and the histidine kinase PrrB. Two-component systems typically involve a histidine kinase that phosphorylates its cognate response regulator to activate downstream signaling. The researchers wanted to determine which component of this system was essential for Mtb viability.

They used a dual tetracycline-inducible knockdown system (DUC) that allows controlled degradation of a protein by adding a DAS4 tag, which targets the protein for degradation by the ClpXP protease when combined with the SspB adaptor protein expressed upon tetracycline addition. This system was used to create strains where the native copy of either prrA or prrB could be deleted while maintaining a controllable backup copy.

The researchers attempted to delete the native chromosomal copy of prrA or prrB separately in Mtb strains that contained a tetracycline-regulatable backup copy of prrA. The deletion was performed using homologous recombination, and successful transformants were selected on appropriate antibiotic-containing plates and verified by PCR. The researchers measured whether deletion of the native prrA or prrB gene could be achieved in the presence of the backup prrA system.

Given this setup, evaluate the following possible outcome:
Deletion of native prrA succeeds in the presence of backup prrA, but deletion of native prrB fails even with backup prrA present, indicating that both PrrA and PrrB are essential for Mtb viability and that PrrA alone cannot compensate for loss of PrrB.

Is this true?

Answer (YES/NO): NO